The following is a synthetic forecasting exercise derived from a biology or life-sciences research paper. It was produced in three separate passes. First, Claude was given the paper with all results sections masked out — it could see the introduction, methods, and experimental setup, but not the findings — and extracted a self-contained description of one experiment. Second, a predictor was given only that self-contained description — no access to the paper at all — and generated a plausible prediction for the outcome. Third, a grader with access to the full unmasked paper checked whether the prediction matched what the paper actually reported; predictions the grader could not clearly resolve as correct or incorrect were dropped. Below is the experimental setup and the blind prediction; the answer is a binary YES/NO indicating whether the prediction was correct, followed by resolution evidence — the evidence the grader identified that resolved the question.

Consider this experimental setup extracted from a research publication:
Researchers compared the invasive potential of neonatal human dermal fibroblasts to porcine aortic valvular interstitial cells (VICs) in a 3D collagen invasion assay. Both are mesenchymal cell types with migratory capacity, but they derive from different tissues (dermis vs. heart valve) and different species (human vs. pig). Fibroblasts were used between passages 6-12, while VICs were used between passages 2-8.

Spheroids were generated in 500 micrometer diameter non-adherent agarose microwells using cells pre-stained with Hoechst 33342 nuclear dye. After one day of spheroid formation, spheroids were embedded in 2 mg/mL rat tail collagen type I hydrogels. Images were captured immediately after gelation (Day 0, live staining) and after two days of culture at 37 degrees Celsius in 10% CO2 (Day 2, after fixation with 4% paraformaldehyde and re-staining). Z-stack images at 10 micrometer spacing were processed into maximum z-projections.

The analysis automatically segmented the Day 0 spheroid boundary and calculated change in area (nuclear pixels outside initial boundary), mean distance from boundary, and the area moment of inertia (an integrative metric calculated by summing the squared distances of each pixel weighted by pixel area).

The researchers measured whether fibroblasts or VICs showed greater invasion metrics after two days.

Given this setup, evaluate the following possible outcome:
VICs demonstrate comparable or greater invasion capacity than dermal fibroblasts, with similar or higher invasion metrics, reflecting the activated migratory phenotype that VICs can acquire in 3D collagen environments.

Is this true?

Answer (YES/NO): NO